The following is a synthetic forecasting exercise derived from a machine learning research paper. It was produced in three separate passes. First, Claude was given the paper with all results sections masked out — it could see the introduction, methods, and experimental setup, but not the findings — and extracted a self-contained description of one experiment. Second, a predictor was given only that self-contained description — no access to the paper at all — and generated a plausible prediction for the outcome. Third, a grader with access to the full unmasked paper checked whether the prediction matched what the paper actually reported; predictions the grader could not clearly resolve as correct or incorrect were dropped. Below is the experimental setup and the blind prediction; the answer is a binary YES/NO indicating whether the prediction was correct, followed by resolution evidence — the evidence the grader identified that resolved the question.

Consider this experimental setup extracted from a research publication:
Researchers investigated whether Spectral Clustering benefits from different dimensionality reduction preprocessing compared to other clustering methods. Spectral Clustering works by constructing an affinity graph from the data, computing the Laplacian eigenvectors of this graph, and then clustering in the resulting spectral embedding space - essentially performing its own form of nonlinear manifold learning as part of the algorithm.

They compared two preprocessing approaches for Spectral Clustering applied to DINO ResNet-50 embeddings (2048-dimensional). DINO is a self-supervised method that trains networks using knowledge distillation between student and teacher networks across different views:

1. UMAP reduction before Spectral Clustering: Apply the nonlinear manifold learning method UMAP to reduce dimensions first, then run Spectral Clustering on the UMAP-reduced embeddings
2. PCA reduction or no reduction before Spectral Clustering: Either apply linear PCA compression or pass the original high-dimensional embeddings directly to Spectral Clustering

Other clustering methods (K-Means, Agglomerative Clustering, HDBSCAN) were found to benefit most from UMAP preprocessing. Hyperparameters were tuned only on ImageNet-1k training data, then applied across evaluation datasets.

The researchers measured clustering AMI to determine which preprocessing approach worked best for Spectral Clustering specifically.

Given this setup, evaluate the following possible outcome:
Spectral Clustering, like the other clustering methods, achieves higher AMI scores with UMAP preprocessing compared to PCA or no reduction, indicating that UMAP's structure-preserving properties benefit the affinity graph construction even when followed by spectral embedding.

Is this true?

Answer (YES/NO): NO